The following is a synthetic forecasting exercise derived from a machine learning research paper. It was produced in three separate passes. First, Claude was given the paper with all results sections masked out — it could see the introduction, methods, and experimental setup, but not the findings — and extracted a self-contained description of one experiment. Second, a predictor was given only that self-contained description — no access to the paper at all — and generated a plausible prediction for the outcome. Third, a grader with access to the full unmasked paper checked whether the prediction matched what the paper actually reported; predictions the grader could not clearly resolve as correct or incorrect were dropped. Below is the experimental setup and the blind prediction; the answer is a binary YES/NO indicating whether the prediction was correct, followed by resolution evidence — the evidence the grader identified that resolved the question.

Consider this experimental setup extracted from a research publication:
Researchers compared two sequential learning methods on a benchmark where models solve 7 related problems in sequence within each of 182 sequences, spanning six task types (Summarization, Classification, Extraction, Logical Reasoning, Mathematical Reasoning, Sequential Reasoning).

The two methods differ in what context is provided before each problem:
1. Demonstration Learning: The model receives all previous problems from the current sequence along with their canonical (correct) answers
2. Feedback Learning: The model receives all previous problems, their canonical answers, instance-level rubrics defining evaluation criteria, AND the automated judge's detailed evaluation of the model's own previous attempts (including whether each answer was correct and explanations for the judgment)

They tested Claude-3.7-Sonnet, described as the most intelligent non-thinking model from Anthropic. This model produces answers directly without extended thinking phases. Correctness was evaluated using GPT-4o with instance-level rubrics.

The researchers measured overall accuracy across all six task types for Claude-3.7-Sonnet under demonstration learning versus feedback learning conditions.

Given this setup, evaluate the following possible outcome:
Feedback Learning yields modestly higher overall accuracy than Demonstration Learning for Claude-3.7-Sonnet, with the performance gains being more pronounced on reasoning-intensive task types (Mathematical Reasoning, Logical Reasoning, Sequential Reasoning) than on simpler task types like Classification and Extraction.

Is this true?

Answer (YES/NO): NO